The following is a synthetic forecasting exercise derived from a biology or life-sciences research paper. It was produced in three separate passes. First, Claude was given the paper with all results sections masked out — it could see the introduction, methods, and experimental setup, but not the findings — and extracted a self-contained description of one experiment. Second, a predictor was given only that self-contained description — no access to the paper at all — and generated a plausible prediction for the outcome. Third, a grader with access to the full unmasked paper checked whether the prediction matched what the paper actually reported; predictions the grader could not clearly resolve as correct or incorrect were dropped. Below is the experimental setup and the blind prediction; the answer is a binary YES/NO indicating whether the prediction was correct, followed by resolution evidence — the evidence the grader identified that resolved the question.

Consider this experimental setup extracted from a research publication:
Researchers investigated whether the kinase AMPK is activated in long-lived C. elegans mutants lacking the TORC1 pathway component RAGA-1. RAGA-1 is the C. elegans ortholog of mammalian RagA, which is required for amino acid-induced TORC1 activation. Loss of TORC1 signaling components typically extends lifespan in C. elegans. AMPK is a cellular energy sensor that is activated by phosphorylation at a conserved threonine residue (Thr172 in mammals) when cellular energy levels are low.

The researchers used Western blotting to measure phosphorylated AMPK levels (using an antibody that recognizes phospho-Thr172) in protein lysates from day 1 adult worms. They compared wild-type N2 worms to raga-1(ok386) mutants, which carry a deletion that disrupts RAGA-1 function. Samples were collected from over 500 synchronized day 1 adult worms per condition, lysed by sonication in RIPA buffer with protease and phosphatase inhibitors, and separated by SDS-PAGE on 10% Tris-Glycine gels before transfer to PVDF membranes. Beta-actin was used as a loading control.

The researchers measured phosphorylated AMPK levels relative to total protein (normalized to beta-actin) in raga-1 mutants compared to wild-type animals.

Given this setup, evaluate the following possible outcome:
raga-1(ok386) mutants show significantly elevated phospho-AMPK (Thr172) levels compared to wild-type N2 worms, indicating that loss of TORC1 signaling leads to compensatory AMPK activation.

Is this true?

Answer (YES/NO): YES